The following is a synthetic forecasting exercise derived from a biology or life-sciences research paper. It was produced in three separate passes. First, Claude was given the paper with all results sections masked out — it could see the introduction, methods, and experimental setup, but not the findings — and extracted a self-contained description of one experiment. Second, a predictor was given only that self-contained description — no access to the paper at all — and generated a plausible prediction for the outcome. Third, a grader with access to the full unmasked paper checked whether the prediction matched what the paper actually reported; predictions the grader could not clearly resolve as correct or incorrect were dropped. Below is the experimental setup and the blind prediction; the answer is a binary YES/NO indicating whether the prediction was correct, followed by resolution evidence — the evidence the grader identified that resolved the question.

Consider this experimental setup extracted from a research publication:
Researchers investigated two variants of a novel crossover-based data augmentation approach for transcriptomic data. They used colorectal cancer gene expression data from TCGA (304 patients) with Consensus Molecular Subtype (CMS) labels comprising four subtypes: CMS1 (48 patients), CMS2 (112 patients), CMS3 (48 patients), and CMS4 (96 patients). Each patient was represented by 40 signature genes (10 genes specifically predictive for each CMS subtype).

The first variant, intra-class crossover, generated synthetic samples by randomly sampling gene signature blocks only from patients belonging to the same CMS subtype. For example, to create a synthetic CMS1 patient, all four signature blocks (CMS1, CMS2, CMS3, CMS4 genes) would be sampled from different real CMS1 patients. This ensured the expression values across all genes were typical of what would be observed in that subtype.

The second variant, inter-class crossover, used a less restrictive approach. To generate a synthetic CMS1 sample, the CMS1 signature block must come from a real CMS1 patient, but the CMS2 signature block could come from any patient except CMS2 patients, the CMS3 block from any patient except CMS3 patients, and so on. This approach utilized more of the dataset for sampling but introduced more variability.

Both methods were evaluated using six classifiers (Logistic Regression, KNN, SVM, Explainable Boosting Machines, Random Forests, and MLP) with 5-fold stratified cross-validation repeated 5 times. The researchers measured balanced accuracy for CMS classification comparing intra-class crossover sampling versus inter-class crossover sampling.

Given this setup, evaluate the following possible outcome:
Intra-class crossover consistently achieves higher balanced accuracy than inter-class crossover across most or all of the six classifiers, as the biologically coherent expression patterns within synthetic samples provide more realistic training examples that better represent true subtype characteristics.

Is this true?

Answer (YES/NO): NO